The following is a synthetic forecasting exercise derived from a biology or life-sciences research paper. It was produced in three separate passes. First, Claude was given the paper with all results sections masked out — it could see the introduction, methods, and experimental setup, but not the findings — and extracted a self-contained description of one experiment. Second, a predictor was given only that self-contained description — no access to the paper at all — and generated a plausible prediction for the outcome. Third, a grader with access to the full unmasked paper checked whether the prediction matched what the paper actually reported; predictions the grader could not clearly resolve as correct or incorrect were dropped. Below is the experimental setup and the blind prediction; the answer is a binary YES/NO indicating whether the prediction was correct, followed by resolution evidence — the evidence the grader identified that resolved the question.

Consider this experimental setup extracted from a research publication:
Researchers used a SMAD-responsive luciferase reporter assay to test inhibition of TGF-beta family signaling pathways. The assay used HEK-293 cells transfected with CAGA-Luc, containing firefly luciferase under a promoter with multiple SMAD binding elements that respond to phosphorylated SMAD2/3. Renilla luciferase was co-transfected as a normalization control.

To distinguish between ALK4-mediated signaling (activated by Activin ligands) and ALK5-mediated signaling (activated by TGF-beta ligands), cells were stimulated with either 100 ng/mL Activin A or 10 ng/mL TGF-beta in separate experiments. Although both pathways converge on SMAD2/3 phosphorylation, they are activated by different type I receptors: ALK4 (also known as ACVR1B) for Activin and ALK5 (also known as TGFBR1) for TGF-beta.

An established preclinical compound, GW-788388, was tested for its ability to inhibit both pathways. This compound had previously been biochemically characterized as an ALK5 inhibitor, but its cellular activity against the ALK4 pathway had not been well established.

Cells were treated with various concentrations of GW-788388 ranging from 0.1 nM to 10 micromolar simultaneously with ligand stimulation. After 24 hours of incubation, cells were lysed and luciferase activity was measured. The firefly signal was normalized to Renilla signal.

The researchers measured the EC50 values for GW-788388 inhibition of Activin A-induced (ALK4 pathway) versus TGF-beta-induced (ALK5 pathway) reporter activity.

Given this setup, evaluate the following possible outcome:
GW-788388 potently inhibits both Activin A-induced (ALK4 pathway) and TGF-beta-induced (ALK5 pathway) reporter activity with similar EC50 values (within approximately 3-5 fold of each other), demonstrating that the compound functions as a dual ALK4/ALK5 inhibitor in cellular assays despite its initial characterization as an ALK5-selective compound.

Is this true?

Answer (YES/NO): NO